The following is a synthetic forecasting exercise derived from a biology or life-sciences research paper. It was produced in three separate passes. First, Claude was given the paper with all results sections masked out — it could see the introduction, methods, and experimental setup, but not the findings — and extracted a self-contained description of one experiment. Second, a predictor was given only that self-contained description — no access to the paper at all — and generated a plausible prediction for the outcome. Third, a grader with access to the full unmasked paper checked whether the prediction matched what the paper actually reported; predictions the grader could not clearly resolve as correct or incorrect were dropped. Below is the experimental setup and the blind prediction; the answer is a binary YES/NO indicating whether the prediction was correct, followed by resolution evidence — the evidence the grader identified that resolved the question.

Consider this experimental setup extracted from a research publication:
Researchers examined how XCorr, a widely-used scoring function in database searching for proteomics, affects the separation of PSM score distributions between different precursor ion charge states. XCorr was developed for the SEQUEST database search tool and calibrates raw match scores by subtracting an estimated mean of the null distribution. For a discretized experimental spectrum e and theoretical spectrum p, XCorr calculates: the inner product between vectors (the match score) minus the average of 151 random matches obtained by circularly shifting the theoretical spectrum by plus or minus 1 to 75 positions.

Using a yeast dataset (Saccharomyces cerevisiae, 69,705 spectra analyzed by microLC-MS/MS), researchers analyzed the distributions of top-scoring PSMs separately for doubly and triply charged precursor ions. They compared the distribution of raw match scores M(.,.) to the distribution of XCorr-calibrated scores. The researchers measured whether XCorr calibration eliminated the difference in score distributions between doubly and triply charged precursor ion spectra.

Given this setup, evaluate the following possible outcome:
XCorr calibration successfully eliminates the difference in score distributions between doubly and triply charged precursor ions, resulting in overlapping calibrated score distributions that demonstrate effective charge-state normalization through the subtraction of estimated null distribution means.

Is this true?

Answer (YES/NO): NO